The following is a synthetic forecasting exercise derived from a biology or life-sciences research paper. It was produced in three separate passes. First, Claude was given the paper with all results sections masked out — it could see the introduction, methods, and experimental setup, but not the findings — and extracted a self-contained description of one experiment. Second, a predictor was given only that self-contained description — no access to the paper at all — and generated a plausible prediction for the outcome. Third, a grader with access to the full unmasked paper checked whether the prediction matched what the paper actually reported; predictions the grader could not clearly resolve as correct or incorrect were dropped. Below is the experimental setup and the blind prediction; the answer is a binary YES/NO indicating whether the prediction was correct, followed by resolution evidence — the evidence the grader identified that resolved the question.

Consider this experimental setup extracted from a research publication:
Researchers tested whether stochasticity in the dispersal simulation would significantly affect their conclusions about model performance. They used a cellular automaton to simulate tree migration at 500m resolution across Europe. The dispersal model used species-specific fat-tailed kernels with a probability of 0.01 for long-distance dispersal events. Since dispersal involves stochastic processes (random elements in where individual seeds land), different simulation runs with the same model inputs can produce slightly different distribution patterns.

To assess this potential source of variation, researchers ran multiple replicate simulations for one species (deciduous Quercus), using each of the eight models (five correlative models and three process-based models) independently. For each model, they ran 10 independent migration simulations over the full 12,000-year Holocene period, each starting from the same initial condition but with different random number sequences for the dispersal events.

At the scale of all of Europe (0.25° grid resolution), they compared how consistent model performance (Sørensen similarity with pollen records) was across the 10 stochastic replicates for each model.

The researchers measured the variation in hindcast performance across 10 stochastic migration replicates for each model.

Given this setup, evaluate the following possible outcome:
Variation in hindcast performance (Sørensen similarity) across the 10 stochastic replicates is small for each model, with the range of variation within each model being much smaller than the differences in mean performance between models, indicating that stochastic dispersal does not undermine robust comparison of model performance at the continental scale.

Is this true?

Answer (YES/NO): YES